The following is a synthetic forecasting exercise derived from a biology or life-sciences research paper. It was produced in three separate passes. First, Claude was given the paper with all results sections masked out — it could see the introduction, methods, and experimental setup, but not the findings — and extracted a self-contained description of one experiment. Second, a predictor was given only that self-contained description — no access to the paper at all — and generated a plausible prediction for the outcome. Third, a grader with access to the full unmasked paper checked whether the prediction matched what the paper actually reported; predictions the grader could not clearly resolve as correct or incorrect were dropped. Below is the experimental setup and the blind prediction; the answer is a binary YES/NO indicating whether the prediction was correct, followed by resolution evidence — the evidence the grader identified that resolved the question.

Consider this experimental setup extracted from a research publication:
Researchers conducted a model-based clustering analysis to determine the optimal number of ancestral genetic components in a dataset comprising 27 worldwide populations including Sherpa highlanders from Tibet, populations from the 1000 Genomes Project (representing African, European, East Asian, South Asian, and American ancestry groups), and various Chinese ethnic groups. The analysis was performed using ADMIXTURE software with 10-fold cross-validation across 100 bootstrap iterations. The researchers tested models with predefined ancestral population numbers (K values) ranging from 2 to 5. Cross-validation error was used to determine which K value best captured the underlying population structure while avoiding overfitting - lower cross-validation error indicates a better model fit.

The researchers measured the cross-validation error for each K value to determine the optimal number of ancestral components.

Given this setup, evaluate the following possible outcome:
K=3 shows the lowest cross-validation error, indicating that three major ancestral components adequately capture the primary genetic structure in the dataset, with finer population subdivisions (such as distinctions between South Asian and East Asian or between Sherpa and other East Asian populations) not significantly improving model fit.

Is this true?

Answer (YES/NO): NO